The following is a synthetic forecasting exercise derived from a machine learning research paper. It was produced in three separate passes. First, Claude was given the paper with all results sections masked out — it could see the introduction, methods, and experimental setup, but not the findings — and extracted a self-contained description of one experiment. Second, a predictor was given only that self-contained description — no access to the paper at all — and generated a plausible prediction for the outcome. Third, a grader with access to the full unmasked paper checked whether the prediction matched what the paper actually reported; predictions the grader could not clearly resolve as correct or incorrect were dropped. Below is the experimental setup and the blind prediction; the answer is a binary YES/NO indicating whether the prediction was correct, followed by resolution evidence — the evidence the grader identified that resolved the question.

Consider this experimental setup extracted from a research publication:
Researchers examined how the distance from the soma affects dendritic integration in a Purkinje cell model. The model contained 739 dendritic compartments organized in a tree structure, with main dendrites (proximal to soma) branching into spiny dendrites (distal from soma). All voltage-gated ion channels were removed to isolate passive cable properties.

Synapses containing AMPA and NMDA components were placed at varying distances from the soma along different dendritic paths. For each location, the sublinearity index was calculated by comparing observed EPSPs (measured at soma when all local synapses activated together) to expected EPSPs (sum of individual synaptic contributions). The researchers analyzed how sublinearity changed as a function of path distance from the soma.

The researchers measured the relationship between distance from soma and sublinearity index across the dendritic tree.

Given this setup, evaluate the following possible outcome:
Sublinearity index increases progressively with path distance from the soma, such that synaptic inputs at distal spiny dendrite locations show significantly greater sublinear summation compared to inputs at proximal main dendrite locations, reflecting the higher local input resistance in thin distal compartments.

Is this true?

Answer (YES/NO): YES